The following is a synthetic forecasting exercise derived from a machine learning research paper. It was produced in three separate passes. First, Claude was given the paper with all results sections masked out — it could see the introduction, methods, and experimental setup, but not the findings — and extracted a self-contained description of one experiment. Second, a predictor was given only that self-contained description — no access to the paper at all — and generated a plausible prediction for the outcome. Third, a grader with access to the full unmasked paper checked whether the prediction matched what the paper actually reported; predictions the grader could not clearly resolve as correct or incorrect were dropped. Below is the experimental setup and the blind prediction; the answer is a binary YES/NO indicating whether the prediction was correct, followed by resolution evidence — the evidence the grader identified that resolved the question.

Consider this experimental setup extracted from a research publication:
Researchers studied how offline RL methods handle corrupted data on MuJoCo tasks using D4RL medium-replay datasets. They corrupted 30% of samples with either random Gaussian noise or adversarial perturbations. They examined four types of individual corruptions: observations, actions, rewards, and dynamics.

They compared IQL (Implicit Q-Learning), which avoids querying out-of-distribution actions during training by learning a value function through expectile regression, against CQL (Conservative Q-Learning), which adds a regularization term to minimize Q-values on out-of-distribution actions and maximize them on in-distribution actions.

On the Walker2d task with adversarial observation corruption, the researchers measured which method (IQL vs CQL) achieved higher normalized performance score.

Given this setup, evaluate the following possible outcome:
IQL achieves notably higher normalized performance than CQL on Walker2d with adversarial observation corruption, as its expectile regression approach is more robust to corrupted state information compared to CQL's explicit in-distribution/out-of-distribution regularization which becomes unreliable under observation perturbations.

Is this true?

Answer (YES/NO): NO